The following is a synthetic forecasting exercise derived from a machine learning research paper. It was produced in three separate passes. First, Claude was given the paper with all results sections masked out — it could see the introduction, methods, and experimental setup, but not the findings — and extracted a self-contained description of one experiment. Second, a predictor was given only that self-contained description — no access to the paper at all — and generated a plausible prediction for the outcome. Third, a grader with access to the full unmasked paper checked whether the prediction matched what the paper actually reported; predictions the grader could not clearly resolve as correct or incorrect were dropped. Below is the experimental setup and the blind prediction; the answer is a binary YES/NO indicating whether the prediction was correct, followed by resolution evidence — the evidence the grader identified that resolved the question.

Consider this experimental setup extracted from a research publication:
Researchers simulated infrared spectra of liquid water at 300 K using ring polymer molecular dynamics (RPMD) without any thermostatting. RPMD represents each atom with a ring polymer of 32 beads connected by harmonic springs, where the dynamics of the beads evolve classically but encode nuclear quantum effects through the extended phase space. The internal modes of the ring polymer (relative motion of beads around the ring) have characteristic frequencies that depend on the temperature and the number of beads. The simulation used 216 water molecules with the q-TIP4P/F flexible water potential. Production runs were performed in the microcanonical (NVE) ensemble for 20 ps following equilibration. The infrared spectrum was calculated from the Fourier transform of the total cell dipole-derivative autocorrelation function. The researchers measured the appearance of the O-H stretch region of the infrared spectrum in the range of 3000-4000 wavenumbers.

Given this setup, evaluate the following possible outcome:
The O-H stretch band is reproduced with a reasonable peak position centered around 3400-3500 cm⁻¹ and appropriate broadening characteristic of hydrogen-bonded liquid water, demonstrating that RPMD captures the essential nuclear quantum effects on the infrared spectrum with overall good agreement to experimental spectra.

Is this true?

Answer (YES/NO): NO